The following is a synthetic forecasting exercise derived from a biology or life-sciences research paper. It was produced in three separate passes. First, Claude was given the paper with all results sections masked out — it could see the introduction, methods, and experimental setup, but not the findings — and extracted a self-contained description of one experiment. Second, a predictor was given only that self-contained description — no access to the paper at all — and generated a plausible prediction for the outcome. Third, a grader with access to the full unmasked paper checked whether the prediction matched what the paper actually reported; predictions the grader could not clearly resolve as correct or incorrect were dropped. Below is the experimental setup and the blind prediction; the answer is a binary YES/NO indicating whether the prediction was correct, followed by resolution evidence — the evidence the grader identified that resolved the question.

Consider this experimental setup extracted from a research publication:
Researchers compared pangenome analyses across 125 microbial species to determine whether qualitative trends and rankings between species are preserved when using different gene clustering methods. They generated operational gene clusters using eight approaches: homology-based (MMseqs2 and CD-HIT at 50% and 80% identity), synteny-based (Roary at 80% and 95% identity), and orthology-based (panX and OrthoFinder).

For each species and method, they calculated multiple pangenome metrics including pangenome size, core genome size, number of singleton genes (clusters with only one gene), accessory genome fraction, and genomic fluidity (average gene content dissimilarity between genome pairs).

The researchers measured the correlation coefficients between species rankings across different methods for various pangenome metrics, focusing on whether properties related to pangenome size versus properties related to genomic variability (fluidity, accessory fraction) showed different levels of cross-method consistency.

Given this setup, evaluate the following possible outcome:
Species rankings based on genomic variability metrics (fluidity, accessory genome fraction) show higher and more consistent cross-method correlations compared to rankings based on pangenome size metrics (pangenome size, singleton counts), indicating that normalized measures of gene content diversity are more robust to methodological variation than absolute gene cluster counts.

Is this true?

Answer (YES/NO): NO